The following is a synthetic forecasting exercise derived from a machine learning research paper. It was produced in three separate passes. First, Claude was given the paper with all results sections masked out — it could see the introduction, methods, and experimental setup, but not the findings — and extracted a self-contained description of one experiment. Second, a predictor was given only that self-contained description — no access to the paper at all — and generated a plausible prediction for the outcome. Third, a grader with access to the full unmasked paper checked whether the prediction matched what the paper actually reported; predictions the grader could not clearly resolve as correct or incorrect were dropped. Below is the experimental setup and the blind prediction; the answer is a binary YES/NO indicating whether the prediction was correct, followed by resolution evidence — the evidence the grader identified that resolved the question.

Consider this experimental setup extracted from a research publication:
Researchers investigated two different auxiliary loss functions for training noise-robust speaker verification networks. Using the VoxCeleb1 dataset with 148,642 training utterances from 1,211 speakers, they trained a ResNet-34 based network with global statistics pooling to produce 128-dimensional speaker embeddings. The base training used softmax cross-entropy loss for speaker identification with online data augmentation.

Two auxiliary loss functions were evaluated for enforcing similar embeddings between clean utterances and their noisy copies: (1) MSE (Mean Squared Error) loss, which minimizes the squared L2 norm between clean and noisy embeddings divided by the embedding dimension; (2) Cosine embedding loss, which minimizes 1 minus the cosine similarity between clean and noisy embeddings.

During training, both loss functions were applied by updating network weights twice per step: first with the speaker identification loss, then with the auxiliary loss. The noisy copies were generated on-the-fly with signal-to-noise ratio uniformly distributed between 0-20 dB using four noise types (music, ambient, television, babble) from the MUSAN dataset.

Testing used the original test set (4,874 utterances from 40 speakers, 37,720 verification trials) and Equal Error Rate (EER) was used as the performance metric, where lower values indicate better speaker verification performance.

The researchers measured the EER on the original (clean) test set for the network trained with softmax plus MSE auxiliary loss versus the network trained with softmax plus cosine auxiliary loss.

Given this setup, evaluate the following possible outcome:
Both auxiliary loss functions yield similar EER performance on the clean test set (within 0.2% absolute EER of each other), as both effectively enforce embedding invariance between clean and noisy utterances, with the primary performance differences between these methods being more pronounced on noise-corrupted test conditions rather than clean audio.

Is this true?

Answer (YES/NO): YES